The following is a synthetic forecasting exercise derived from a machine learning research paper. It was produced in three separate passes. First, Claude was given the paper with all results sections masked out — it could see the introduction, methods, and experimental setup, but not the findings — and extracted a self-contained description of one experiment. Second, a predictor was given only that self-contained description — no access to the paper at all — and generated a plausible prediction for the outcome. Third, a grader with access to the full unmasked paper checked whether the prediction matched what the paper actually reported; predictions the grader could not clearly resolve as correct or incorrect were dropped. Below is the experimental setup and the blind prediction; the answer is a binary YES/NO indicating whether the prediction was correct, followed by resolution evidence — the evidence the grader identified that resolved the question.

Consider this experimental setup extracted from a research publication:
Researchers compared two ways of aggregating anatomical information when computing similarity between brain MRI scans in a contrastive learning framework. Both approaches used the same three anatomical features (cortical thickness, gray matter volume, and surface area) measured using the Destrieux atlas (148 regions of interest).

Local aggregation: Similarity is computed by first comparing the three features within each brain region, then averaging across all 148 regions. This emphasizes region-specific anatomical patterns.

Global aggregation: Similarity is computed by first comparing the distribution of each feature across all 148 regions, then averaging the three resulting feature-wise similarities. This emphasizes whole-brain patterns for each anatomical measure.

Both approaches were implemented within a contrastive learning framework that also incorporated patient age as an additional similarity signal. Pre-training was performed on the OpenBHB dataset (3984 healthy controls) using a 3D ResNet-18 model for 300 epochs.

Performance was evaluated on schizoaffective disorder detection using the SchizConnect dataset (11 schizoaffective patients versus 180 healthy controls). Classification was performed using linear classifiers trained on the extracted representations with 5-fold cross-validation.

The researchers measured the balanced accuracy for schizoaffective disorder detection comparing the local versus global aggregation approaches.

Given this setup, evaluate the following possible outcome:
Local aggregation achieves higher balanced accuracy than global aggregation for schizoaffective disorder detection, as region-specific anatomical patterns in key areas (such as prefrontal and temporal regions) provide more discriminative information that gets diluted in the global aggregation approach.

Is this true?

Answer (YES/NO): YES